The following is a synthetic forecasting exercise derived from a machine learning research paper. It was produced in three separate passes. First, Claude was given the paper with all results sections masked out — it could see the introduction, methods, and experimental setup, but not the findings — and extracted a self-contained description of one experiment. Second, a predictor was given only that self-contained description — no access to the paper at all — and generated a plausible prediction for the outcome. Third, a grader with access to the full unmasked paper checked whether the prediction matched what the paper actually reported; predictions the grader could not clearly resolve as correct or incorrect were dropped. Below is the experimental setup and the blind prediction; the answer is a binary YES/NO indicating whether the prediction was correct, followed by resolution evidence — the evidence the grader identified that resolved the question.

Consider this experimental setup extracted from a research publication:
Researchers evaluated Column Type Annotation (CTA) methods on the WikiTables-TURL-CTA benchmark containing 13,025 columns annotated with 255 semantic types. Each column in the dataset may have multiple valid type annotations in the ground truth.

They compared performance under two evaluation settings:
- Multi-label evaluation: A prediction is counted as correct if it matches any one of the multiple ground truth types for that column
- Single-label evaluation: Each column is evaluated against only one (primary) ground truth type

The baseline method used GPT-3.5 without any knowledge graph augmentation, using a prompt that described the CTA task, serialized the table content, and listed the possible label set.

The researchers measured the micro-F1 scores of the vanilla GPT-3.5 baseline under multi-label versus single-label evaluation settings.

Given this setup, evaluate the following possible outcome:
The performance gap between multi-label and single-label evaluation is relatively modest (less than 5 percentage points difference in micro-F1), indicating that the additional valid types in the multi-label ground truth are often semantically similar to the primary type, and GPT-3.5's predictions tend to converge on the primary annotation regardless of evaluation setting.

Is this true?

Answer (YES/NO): NO